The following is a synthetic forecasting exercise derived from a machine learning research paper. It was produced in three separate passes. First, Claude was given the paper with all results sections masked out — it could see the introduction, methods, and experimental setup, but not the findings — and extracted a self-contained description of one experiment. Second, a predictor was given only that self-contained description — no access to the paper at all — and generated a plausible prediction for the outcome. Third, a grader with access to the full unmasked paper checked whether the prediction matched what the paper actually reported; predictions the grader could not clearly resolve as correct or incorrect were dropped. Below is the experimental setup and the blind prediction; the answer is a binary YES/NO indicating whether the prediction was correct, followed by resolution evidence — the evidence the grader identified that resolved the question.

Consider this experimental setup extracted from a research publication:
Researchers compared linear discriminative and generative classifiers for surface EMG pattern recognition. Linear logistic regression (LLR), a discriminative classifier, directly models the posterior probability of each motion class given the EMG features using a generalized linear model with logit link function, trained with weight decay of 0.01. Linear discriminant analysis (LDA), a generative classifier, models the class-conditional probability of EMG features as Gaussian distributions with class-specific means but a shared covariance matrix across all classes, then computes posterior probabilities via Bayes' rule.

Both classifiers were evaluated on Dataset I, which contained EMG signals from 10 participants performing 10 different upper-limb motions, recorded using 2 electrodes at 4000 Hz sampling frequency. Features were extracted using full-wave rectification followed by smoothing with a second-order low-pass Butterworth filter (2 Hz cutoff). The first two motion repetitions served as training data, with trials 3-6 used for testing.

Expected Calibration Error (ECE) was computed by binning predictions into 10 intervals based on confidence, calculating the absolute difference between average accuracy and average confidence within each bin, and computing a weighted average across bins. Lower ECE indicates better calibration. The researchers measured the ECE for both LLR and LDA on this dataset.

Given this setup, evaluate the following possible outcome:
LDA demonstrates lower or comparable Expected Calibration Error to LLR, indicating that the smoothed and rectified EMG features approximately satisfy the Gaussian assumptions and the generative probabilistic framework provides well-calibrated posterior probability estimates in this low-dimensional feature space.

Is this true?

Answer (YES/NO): YES